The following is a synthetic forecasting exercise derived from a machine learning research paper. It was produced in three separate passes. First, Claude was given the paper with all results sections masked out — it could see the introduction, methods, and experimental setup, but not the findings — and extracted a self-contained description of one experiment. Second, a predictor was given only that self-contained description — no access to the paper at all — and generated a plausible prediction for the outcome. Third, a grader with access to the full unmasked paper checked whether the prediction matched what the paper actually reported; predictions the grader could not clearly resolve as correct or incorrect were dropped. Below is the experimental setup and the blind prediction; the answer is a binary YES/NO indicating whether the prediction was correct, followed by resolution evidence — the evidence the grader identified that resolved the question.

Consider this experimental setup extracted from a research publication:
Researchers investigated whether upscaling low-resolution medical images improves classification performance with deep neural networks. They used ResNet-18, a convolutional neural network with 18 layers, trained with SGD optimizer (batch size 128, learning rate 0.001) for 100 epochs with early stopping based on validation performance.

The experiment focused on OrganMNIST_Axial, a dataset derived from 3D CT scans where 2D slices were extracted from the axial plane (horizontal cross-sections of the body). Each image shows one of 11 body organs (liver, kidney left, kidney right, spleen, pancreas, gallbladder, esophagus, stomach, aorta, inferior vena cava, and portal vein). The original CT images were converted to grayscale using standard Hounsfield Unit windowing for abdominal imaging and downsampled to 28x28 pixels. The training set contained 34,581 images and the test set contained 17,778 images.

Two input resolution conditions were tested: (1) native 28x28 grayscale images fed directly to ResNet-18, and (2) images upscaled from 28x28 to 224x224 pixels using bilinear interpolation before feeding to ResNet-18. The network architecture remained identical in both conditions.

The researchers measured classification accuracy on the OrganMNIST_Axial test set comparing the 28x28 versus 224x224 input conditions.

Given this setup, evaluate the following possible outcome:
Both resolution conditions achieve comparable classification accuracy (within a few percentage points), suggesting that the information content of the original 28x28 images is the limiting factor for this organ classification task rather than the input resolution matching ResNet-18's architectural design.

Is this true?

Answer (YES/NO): YES